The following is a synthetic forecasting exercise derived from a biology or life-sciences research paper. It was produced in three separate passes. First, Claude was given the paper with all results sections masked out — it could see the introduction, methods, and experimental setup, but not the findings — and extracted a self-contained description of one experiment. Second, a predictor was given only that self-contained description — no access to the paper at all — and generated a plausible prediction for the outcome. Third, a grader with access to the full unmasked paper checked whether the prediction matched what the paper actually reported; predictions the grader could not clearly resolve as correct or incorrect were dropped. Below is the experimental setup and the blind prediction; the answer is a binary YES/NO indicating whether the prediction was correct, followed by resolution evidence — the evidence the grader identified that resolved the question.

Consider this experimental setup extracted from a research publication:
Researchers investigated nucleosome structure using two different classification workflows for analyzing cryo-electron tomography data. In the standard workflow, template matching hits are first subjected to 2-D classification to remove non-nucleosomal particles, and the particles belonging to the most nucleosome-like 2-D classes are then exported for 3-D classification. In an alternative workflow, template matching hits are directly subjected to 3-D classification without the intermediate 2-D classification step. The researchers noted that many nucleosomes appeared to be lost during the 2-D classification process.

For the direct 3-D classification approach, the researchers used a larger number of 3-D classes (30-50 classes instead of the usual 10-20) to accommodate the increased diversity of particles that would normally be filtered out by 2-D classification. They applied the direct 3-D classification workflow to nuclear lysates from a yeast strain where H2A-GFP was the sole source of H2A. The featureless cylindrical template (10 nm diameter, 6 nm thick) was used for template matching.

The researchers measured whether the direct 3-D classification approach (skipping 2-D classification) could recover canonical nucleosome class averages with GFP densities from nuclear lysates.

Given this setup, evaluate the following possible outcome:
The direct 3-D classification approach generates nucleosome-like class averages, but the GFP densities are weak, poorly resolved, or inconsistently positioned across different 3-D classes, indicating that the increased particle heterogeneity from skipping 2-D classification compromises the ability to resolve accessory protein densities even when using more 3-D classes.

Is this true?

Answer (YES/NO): NO